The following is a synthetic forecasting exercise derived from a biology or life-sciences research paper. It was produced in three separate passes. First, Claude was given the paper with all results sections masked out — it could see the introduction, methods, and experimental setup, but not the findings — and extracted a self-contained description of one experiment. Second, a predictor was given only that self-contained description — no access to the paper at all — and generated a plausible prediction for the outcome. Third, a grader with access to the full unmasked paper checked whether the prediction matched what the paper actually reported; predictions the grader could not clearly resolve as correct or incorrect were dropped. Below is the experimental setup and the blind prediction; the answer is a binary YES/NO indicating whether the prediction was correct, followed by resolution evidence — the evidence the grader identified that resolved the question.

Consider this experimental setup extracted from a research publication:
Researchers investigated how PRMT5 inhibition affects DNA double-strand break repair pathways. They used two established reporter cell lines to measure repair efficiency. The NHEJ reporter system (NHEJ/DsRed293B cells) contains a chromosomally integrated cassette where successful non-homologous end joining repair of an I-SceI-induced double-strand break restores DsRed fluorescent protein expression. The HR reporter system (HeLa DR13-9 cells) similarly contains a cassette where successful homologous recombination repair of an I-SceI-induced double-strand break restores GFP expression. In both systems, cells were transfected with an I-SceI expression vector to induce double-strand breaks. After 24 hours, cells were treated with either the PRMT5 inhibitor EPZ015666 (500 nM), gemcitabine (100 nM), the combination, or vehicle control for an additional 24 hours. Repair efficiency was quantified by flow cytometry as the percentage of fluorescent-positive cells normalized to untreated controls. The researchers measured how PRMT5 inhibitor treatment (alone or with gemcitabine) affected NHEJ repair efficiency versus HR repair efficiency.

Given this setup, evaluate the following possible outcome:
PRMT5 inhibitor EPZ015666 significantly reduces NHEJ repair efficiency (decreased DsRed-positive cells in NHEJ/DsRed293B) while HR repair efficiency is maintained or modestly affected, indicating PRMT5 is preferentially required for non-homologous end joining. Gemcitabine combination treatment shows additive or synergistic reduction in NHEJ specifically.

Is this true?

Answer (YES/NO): NO